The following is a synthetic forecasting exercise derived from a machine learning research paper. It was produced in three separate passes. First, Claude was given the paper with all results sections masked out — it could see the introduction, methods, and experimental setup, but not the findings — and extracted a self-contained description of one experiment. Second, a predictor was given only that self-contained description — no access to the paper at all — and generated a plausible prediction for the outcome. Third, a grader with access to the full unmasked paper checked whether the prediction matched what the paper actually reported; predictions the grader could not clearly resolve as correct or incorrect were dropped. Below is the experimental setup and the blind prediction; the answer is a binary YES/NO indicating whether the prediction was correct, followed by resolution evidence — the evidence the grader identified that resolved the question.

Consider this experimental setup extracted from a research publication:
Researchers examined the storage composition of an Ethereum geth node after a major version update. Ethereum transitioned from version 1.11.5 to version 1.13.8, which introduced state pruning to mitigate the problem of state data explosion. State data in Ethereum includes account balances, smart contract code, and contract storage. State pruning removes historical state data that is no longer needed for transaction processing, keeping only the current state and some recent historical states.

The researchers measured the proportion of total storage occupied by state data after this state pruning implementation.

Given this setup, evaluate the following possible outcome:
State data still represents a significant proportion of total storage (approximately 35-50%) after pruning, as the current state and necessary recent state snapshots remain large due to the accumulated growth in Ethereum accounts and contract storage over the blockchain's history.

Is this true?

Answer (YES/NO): NO